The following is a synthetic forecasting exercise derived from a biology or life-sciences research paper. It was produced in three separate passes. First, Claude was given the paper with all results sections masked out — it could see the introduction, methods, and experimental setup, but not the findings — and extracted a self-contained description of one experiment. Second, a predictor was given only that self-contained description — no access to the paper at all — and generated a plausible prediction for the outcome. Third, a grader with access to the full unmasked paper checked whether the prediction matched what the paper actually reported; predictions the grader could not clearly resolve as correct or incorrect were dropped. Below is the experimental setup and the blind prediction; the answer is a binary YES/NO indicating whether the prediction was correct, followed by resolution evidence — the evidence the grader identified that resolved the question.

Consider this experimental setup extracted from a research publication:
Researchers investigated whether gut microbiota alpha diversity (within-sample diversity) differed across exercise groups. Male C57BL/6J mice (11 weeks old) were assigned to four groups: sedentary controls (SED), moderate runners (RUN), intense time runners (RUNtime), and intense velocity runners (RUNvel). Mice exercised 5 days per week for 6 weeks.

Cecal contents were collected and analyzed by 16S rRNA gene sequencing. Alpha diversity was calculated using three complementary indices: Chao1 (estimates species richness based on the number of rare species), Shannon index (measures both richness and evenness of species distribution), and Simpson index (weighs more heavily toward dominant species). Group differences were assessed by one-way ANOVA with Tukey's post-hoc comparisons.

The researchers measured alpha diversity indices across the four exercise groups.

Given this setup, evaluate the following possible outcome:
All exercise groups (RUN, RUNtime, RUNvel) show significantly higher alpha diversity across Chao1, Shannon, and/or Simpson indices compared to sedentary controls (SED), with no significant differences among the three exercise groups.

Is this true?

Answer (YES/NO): NO